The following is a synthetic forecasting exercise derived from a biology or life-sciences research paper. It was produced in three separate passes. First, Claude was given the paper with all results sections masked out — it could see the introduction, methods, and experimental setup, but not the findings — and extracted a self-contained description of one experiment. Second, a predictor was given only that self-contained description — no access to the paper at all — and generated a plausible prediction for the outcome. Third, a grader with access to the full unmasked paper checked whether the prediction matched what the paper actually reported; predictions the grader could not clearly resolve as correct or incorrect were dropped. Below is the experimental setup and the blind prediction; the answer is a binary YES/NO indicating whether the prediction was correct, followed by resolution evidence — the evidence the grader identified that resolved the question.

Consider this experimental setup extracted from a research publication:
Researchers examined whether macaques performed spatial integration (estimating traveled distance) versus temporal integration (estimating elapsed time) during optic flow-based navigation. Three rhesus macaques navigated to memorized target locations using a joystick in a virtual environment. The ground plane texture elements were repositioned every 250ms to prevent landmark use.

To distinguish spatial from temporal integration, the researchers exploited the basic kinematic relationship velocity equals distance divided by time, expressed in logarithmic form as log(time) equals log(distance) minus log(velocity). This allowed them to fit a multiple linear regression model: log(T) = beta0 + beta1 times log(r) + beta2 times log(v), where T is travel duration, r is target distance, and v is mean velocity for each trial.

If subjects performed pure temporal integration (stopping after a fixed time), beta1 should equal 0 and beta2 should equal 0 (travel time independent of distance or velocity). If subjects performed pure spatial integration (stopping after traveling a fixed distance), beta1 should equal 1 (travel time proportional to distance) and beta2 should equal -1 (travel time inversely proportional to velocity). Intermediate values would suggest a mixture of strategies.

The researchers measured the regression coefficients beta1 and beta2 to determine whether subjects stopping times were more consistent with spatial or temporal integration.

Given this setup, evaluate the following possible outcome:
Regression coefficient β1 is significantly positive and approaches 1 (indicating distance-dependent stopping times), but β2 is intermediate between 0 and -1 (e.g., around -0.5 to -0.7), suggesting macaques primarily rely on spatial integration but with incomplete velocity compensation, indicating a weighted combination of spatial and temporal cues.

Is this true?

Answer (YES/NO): NO